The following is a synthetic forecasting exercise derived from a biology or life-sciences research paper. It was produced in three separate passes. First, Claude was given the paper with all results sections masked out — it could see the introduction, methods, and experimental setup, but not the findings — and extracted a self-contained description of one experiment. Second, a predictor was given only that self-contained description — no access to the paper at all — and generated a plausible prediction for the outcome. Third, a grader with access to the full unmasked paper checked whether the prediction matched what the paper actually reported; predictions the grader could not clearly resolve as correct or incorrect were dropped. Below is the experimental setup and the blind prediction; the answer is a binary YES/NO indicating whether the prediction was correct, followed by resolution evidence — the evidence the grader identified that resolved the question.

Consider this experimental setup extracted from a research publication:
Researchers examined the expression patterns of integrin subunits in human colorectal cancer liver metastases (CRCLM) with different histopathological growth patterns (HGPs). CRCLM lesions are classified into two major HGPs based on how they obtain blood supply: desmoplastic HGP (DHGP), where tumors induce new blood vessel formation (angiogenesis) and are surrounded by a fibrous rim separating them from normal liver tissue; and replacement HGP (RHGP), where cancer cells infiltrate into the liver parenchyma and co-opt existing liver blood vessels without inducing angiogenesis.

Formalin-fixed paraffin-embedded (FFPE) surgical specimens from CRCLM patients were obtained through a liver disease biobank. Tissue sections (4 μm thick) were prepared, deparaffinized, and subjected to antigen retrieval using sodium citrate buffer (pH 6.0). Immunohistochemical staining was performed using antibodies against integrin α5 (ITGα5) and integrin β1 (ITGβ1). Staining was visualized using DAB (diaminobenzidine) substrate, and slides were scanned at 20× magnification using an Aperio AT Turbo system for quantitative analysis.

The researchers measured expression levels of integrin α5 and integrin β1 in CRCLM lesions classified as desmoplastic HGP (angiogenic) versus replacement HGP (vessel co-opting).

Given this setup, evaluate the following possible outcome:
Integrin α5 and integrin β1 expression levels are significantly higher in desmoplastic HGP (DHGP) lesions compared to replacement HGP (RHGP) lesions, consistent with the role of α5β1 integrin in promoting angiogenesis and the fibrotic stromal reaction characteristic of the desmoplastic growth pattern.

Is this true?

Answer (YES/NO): NO